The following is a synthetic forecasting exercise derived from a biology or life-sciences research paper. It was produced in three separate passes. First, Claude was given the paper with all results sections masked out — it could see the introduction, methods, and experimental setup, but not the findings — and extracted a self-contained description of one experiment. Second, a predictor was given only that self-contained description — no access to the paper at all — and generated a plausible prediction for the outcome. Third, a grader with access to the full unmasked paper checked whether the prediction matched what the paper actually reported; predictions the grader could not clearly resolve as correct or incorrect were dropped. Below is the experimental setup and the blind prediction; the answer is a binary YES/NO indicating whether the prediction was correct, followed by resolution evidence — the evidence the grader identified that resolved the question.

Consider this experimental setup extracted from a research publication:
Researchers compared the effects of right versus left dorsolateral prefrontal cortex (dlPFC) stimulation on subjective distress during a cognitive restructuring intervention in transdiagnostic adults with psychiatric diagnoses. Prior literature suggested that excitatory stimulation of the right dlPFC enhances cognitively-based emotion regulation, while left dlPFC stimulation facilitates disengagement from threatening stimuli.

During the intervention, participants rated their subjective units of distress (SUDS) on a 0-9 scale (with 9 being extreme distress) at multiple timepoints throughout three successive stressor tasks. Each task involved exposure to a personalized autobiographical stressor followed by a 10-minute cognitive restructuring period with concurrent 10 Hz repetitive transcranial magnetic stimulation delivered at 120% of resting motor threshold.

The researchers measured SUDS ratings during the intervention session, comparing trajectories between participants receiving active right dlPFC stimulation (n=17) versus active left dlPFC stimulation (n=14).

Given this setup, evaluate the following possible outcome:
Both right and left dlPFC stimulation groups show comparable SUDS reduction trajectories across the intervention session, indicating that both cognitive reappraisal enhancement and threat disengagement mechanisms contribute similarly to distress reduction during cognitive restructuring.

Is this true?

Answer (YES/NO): NO